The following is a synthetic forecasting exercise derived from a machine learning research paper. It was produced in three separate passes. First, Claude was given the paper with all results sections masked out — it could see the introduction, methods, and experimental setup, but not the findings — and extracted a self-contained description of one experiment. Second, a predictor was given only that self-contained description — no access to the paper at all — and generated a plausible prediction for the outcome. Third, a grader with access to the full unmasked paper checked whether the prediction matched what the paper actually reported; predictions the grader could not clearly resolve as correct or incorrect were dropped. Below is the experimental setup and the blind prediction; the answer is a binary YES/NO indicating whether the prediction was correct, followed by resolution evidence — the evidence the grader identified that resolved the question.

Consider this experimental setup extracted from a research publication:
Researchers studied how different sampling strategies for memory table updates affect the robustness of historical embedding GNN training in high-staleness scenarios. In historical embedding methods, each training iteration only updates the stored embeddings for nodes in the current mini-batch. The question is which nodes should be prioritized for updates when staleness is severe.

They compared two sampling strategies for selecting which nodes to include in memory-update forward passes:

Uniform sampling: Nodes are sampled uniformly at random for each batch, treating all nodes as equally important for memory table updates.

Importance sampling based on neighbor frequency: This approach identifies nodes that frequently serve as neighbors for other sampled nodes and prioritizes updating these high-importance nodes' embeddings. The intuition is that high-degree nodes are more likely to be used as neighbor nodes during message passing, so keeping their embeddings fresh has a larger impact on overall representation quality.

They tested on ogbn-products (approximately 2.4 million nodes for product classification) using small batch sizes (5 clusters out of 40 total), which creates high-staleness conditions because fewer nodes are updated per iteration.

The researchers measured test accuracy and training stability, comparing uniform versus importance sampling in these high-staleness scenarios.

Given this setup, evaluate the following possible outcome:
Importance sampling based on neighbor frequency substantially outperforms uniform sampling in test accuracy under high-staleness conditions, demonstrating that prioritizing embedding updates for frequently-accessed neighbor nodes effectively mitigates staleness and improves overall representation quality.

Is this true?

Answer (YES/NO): NO